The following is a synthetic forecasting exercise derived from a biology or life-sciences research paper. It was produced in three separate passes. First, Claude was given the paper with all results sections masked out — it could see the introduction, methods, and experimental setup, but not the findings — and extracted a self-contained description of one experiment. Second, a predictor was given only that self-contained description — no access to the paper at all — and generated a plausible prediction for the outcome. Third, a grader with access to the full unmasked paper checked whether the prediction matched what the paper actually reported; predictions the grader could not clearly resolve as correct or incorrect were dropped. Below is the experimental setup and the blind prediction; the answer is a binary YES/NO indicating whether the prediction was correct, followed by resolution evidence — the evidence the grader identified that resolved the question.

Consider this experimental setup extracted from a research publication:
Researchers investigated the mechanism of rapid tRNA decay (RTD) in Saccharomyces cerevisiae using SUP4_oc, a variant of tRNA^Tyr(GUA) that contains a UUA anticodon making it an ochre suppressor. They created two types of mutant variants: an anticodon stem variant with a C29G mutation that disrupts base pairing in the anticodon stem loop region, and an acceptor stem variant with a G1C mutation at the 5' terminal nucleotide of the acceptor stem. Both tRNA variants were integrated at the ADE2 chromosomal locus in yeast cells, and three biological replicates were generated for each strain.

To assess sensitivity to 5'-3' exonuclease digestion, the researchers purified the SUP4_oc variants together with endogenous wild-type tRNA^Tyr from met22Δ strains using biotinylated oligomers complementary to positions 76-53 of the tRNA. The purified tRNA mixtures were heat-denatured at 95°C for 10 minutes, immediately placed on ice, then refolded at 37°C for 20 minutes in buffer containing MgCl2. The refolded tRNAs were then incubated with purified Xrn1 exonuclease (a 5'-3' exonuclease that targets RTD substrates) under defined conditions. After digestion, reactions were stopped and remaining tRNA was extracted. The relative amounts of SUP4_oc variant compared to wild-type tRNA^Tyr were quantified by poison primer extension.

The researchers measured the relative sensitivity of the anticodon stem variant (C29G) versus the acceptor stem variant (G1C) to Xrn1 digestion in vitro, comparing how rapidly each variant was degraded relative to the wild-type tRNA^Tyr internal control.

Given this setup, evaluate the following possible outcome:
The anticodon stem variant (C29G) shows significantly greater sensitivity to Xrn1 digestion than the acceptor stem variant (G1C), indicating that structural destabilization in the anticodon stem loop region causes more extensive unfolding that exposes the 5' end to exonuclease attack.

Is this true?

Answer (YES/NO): NO